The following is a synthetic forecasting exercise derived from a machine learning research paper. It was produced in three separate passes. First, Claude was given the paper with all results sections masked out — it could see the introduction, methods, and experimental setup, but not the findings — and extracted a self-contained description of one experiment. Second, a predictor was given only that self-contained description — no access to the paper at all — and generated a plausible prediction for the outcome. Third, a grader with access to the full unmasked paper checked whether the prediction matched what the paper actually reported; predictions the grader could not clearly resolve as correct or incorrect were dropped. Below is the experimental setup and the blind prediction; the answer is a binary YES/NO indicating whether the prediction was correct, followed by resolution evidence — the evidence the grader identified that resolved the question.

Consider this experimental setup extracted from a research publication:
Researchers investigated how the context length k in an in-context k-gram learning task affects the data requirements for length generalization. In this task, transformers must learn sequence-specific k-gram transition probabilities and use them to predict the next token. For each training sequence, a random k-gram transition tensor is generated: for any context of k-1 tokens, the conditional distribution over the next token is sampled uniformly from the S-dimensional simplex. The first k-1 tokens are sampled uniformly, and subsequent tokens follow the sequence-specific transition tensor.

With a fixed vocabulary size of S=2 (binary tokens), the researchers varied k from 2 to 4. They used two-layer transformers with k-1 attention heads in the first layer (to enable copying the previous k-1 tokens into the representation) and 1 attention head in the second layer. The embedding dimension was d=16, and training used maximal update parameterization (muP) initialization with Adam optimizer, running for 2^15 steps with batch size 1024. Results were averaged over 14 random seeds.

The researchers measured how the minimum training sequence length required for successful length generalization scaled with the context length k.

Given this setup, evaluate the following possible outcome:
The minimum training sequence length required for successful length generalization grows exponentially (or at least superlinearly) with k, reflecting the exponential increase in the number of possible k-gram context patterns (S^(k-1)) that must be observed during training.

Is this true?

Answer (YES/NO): YES